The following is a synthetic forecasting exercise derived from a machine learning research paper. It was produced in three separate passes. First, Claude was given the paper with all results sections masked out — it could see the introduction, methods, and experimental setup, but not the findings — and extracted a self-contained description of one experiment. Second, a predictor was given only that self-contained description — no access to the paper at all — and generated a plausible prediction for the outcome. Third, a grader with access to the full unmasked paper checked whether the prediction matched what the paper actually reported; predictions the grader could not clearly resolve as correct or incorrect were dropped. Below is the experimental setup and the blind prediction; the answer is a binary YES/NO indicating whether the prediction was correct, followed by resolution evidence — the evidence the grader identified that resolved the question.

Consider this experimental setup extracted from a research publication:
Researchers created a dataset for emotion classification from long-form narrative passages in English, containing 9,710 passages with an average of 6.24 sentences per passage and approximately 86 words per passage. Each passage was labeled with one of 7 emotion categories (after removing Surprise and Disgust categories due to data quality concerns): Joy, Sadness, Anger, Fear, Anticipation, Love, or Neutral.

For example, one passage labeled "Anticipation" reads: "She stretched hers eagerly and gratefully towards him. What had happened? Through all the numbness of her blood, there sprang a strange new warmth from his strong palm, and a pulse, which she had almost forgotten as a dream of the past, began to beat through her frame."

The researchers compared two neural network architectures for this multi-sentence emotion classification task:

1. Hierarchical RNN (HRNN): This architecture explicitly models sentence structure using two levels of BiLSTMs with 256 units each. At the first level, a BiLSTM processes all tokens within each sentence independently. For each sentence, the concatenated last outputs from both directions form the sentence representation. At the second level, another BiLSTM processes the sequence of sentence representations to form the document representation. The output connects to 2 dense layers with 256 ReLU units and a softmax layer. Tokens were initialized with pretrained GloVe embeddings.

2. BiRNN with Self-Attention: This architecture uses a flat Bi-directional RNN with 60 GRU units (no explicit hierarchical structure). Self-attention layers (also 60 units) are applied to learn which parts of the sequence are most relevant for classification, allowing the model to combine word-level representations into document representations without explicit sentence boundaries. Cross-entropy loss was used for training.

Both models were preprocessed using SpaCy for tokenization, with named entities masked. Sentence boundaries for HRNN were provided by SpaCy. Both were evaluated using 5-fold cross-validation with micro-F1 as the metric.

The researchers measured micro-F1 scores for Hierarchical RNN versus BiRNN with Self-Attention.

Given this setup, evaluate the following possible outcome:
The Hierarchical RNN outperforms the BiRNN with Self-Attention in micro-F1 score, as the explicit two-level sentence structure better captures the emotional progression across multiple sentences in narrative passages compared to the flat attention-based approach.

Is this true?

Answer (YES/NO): NO